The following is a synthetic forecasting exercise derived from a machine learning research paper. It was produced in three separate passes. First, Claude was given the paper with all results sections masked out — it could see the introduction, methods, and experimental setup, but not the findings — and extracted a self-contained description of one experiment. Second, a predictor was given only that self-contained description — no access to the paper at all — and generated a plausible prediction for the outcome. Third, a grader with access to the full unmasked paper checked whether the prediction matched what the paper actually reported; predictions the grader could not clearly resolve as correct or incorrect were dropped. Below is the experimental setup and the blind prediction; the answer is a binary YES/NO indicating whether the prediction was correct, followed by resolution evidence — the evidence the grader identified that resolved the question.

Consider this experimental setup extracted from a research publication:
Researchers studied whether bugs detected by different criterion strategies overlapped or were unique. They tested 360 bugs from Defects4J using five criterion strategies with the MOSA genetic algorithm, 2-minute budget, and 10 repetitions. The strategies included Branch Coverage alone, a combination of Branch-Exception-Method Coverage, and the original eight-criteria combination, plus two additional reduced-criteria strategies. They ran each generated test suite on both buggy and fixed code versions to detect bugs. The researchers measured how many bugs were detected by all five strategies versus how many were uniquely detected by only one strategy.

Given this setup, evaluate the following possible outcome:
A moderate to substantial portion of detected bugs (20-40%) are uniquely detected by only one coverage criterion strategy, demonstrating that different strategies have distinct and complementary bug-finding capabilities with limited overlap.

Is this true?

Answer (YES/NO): NO